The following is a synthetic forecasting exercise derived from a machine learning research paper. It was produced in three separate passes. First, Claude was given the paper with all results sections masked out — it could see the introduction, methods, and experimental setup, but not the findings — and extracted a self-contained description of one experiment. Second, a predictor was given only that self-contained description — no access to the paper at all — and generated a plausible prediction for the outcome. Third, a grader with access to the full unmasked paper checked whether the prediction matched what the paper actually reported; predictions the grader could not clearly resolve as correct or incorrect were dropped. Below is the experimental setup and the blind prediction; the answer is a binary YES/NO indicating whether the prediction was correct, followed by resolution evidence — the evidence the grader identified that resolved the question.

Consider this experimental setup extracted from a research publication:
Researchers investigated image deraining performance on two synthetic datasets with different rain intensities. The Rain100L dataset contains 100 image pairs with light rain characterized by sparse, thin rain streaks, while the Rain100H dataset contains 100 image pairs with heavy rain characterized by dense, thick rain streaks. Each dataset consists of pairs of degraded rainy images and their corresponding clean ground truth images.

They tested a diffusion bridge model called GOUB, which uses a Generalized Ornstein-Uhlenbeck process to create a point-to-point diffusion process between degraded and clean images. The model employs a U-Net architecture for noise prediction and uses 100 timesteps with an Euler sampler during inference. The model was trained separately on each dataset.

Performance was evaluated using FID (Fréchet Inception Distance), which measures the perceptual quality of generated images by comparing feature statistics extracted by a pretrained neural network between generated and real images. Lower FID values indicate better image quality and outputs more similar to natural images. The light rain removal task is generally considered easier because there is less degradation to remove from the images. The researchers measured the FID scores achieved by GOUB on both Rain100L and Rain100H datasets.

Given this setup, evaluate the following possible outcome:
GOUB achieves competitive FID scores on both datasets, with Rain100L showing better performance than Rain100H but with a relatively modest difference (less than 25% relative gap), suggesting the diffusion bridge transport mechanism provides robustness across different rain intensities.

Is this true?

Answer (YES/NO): NO